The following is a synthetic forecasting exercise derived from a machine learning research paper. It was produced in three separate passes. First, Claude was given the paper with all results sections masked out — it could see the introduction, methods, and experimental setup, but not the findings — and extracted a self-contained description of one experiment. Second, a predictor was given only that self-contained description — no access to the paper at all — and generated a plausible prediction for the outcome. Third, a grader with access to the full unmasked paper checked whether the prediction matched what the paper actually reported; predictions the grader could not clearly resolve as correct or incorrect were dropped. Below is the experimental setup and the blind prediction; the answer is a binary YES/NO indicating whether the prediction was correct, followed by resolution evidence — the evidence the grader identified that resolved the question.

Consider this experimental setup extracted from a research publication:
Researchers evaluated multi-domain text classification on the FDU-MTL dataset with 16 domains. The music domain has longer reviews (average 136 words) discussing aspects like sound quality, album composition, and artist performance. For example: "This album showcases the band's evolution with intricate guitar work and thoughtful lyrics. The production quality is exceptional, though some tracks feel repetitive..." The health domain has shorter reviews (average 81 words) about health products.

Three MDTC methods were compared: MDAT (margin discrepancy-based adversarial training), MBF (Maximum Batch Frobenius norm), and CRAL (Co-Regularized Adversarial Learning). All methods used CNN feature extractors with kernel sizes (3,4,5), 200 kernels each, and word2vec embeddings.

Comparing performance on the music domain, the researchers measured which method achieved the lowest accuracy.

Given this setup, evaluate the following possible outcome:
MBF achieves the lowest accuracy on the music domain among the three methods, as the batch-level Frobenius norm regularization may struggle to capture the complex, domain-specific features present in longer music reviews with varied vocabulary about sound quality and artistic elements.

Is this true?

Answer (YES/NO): YES